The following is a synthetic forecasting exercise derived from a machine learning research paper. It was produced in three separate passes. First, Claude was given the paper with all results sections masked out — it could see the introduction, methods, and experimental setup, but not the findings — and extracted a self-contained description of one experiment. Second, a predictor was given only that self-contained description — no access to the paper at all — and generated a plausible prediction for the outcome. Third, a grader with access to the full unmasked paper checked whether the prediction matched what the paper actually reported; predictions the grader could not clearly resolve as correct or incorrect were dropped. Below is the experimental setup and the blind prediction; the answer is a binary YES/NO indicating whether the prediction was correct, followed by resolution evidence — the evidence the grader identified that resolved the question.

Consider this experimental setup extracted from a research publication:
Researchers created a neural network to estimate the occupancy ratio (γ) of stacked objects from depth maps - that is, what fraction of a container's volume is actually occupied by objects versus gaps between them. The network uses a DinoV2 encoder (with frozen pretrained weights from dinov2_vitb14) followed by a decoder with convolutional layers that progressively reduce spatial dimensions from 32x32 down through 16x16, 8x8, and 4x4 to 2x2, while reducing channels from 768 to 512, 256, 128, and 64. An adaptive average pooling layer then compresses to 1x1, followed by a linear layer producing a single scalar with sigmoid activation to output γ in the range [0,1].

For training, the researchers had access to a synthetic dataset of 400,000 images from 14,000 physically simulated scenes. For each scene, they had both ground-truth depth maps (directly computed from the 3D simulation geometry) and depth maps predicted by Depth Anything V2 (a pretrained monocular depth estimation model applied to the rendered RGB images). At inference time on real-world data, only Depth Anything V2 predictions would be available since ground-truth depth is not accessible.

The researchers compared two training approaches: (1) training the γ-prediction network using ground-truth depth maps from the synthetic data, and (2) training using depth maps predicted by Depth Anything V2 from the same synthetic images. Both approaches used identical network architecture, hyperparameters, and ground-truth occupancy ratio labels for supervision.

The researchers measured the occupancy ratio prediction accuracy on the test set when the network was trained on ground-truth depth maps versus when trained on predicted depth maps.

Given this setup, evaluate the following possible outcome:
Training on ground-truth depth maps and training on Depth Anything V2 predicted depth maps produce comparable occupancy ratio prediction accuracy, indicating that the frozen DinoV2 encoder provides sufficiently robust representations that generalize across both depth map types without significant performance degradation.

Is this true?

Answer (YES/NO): NO